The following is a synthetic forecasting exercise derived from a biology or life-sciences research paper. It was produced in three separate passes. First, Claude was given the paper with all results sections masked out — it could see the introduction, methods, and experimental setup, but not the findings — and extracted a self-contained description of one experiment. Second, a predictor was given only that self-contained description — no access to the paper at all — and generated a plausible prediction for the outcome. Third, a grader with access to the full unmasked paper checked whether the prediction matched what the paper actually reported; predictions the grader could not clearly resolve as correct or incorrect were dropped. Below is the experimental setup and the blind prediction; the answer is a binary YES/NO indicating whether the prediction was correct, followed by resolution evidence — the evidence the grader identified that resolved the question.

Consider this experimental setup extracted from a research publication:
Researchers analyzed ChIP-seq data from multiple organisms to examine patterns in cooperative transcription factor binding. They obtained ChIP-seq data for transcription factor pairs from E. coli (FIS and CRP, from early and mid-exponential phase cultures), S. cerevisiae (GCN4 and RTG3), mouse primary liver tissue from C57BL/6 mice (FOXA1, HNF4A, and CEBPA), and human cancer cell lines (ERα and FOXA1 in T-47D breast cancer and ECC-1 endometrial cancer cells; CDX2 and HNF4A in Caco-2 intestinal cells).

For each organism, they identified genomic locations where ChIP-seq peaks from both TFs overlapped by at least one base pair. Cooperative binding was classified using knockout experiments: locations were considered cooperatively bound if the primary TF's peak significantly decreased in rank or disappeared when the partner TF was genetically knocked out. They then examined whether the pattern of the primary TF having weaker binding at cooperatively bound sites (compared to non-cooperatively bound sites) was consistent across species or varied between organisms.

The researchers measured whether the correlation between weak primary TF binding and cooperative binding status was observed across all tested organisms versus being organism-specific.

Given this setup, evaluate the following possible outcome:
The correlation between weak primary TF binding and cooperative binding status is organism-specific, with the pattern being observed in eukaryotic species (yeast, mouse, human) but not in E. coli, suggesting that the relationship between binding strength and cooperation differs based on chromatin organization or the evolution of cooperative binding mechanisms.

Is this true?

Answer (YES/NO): NO